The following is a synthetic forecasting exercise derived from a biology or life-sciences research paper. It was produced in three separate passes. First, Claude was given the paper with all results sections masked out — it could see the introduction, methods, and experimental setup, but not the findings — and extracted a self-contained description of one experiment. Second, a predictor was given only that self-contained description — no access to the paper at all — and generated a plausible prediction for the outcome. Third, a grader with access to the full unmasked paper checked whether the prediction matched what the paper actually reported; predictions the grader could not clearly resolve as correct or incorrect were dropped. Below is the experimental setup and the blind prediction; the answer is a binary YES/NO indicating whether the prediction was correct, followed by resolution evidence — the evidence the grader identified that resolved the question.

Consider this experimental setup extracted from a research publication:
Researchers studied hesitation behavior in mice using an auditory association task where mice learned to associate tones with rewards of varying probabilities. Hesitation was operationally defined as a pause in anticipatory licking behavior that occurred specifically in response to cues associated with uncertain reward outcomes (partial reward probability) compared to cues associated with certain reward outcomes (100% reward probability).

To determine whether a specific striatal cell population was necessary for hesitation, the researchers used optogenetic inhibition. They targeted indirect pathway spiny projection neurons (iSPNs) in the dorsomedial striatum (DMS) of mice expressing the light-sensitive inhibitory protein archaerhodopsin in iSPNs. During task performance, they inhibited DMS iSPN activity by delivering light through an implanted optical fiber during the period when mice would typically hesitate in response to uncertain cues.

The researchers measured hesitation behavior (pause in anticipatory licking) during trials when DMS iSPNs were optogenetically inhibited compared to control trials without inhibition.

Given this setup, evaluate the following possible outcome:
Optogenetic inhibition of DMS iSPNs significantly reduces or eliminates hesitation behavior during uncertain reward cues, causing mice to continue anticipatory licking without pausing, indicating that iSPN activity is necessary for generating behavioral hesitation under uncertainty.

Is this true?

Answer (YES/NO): YES